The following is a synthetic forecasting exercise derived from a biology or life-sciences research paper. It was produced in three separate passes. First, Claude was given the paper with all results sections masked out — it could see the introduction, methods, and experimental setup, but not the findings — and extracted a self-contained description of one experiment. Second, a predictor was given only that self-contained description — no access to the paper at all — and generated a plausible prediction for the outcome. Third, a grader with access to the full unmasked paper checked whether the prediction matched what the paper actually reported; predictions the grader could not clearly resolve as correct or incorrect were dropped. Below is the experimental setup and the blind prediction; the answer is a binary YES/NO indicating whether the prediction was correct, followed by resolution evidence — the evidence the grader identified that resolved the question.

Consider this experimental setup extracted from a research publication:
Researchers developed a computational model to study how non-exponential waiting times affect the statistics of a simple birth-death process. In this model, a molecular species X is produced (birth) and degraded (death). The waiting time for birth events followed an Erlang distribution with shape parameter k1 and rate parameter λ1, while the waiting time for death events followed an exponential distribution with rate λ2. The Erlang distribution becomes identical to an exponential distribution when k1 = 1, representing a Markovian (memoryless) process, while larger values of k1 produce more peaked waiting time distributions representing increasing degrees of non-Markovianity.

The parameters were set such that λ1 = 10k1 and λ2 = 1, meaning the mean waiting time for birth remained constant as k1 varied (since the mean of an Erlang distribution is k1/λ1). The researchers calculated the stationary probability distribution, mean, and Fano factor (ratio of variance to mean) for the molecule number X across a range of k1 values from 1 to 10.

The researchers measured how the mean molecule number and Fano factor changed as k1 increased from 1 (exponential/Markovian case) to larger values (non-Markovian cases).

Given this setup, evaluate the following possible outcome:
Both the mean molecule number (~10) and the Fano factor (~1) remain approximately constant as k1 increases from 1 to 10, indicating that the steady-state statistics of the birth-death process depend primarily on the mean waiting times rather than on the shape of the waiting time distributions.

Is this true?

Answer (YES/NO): NO